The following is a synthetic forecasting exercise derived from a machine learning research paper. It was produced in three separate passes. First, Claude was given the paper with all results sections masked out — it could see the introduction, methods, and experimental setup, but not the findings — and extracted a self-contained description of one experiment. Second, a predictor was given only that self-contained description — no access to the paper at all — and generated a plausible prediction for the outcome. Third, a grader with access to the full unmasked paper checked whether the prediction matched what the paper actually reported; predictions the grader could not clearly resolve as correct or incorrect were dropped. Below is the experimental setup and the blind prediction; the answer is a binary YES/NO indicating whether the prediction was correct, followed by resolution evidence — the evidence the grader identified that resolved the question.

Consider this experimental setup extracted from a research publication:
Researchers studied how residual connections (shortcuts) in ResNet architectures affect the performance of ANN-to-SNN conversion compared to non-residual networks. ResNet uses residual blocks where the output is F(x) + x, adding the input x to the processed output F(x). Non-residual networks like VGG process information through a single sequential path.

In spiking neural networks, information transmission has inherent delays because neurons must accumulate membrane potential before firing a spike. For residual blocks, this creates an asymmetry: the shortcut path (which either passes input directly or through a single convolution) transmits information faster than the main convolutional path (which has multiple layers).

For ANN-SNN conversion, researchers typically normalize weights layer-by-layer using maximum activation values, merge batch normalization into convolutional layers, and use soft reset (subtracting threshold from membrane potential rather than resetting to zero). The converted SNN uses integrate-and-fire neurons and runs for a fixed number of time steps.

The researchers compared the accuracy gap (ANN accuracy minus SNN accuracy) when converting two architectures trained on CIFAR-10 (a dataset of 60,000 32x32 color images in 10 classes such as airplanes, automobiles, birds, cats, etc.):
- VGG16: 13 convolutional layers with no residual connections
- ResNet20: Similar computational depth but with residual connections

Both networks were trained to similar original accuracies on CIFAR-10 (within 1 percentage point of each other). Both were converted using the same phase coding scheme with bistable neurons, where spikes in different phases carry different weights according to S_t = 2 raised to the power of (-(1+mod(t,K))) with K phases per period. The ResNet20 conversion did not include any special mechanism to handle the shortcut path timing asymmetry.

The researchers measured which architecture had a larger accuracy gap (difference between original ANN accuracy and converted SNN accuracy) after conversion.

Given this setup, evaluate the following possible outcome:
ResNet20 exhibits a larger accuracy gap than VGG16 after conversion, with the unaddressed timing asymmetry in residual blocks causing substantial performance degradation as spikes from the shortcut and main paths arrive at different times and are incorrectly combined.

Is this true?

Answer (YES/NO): YES